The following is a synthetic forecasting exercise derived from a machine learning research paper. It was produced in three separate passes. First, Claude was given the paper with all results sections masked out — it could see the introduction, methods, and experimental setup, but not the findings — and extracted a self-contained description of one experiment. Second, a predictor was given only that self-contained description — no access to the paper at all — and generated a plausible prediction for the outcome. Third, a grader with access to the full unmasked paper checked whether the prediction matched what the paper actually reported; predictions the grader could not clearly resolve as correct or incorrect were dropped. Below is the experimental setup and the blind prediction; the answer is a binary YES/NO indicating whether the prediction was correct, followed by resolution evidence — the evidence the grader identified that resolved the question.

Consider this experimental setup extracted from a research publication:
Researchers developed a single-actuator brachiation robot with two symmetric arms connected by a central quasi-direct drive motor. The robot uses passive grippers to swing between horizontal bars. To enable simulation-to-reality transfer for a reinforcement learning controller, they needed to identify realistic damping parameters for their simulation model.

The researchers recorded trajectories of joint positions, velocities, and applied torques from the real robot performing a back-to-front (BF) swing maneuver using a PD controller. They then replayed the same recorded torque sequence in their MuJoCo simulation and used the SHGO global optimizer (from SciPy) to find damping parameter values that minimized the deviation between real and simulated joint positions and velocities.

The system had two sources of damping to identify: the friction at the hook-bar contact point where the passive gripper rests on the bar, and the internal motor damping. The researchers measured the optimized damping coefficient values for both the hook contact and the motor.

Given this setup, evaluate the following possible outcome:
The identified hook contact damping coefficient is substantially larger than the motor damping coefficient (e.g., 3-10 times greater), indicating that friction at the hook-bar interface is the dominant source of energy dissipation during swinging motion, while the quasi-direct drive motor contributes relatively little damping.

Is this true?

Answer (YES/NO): NO